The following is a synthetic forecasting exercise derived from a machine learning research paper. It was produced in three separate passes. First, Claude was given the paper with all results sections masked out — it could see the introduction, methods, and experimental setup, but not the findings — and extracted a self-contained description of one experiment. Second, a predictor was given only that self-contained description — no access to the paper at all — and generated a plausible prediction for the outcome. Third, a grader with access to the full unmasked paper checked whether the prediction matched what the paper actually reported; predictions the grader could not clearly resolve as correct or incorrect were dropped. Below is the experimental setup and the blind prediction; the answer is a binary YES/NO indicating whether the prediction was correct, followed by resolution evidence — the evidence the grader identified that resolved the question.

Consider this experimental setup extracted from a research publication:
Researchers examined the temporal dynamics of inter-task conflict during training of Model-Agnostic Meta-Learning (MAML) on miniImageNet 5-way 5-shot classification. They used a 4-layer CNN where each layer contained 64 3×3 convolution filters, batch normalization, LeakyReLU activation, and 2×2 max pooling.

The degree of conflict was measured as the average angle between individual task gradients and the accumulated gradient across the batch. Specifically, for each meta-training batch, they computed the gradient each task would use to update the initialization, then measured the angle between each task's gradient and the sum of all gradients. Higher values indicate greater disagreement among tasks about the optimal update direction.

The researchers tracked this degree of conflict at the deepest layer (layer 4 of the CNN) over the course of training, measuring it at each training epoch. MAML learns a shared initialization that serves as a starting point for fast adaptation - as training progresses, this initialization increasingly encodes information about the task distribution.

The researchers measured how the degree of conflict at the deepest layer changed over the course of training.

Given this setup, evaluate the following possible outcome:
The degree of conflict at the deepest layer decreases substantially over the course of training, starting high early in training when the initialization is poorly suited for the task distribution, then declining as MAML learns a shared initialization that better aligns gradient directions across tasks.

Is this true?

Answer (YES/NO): NO